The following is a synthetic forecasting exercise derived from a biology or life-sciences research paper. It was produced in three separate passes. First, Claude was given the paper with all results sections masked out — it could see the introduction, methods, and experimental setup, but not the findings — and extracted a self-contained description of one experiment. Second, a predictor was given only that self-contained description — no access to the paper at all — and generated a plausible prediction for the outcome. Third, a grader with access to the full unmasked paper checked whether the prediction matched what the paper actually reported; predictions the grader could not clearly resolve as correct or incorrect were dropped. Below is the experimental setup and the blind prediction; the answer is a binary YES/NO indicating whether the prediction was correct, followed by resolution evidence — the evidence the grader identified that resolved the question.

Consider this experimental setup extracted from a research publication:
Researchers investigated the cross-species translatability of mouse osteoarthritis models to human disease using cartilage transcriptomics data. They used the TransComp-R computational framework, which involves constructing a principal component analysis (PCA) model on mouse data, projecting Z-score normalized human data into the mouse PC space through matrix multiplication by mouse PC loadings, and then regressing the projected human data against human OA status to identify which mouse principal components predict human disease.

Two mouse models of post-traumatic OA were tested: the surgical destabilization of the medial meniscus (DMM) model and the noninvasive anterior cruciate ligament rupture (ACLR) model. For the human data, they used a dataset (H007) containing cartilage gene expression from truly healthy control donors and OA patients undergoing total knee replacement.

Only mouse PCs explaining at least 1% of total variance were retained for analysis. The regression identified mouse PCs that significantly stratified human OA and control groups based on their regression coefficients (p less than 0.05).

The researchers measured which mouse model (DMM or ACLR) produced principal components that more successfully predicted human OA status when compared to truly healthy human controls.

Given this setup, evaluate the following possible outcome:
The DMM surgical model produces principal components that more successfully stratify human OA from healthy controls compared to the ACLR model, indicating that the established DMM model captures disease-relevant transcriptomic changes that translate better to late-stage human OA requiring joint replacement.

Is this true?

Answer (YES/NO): NO